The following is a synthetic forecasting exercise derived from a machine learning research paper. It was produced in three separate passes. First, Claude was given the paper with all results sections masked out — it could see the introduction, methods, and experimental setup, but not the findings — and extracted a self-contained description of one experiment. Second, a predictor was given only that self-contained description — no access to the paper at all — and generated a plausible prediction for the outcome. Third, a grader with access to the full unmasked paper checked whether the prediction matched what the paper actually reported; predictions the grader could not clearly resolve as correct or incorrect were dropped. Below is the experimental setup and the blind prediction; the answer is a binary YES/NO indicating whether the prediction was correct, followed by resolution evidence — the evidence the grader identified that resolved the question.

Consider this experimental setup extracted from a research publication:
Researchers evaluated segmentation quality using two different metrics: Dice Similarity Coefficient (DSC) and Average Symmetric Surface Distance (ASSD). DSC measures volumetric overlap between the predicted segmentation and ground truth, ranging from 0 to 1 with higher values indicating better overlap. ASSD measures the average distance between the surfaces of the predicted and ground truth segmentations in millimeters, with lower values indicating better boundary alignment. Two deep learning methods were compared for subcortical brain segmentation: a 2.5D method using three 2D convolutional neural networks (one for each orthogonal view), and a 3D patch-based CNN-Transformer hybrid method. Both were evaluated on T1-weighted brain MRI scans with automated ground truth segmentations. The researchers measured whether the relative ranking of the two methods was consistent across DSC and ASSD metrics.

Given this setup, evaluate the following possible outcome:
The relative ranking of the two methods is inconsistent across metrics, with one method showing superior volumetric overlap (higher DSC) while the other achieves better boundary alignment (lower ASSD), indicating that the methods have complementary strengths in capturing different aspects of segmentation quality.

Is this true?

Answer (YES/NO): NO